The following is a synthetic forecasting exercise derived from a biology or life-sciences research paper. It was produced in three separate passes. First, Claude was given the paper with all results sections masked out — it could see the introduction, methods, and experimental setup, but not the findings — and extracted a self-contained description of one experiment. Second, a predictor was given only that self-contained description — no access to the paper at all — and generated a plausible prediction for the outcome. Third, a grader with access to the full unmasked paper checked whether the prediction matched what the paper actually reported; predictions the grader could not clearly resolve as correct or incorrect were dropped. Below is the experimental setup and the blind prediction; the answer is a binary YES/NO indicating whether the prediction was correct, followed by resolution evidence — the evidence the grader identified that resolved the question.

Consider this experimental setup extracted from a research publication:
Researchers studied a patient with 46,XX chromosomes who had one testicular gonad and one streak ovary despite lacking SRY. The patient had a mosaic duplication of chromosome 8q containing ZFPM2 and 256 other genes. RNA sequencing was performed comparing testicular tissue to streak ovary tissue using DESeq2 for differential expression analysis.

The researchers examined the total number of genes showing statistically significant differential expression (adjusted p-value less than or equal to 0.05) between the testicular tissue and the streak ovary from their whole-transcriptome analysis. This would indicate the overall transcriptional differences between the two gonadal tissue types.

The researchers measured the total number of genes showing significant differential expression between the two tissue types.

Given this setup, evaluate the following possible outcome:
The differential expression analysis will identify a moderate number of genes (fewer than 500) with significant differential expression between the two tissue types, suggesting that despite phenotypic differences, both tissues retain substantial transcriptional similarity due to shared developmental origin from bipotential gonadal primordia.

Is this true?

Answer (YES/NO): NO